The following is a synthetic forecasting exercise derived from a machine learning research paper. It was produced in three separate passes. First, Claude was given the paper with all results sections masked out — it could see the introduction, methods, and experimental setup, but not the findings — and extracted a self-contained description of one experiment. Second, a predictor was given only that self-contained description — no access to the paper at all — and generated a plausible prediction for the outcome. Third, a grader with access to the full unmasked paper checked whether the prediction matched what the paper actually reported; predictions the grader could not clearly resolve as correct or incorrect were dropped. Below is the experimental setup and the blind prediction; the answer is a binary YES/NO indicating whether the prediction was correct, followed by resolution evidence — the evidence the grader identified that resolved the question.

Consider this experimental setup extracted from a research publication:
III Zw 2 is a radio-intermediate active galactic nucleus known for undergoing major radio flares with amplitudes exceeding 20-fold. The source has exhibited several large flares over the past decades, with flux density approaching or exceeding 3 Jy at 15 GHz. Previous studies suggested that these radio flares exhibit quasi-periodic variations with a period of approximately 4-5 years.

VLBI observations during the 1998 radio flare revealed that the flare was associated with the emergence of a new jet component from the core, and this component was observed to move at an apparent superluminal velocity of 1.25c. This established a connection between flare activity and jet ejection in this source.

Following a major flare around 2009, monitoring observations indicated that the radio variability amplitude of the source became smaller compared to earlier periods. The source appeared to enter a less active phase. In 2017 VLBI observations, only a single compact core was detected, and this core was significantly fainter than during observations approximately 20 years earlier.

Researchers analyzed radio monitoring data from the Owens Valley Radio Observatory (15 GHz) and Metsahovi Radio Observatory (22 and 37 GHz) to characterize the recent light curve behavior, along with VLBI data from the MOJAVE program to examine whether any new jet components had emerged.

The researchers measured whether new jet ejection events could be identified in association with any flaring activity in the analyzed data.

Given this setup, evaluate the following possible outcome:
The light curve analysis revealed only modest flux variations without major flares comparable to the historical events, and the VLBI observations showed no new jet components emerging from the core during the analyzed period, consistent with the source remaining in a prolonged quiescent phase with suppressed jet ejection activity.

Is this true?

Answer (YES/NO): NO